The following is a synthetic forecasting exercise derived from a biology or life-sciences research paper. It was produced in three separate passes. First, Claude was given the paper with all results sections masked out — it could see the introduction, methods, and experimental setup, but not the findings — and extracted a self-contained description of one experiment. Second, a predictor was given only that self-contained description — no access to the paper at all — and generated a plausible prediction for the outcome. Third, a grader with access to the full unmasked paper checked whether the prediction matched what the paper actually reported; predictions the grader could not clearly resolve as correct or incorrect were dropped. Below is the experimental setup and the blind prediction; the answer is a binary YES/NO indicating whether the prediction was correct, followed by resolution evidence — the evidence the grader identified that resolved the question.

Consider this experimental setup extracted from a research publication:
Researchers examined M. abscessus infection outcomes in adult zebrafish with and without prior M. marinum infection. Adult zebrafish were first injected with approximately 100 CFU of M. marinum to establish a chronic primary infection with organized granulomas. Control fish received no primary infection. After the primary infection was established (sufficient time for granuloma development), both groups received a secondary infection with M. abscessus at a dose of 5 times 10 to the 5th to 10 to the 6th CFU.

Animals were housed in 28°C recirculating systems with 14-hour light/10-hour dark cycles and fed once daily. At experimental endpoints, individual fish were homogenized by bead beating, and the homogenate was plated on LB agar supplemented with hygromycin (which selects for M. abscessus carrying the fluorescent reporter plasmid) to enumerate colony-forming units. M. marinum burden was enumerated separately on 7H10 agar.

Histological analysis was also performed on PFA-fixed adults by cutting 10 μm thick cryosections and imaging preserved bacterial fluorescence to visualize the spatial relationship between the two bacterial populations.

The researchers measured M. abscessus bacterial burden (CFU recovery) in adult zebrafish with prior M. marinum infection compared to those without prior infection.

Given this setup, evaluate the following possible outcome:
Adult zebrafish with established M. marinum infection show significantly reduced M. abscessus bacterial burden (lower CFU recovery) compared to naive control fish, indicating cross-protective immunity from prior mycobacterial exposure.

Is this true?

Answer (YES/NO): NO